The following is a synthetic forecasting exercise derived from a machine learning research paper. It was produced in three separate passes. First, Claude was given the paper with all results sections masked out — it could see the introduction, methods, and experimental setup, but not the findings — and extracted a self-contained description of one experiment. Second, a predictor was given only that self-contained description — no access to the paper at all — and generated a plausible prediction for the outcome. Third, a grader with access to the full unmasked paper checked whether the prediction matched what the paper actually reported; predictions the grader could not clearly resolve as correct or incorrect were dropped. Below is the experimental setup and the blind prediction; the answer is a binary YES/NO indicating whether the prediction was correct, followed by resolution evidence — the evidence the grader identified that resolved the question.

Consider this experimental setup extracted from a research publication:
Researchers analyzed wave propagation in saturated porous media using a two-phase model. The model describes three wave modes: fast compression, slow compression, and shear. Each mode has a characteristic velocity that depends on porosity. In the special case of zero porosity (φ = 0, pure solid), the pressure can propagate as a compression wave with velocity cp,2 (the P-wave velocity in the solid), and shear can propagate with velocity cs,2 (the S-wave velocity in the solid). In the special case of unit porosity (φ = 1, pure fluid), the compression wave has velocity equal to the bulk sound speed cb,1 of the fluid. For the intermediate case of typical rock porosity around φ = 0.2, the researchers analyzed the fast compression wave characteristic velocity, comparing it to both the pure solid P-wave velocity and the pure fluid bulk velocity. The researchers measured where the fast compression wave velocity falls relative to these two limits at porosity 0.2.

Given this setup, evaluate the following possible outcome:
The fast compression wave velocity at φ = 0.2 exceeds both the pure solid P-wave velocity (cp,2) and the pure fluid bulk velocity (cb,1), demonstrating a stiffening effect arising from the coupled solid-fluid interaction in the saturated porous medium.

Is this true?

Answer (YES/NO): NO